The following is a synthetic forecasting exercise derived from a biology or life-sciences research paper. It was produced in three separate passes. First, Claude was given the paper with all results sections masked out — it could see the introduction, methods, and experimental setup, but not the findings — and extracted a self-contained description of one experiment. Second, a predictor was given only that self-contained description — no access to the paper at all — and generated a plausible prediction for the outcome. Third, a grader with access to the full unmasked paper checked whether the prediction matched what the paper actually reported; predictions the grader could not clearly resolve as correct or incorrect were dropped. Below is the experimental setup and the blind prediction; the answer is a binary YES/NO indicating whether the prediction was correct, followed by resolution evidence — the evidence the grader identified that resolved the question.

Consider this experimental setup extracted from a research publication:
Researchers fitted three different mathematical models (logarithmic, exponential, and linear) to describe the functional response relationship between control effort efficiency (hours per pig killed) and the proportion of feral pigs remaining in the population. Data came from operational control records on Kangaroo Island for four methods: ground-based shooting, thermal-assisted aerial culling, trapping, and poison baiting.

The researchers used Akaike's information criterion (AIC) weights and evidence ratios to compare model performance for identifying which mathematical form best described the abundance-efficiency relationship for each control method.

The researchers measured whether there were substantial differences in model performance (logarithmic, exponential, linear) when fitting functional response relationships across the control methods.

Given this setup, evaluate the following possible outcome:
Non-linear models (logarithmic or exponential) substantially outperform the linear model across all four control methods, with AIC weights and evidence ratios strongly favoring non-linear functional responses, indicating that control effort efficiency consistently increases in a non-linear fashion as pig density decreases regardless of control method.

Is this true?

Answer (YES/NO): NO